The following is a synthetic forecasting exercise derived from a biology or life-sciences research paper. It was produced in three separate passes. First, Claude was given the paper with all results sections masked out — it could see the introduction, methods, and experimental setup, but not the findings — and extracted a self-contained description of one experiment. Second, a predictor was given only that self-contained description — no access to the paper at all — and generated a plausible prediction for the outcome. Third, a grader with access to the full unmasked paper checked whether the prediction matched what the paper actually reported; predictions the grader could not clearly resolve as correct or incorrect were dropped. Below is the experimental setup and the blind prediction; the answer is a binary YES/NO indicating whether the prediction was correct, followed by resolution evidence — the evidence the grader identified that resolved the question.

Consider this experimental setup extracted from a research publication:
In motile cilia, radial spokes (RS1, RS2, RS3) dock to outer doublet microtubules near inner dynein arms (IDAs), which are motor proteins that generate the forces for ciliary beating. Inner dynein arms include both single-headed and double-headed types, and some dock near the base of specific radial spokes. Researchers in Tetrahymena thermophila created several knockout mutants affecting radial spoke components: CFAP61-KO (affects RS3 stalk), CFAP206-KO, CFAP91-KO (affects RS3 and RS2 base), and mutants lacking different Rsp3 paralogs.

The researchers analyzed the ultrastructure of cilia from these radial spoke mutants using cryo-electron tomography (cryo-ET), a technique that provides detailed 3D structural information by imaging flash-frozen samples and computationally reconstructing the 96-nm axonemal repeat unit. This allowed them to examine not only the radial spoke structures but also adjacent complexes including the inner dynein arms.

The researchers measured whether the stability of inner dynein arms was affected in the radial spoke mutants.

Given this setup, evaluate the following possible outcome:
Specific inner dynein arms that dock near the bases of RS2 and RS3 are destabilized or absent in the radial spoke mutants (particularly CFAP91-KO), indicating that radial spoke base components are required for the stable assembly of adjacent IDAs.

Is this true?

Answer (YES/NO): YES